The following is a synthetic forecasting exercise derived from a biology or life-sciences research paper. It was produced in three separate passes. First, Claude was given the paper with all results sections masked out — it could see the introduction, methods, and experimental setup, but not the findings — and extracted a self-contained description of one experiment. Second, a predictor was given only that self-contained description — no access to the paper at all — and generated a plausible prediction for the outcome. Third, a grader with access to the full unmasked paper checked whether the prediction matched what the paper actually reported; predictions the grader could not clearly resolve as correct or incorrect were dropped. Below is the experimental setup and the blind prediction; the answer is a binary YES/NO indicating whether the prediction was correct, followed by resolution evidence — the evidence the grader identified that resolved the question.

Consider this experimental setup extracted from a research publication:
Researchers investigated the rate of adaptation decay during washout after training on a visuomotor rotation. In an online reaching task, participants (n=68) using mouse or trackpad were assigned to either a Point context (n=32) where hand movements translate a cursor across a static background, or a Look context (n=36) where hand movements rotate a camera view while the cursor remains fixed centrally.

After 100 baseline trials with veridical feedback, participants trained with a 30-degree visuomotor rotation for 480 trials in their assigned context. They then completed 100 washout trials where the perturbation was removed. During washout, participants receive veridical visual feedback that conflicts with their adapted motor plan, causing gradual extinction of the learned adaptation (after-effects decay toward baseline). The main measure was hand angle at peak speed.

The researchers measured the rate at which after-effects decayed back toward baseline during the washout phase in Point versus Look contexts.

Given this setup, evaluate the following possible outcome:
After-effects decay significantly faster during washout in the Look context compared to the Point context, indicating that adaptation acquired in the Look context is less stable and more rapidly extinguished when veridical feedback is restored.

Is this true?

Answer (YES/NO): NO